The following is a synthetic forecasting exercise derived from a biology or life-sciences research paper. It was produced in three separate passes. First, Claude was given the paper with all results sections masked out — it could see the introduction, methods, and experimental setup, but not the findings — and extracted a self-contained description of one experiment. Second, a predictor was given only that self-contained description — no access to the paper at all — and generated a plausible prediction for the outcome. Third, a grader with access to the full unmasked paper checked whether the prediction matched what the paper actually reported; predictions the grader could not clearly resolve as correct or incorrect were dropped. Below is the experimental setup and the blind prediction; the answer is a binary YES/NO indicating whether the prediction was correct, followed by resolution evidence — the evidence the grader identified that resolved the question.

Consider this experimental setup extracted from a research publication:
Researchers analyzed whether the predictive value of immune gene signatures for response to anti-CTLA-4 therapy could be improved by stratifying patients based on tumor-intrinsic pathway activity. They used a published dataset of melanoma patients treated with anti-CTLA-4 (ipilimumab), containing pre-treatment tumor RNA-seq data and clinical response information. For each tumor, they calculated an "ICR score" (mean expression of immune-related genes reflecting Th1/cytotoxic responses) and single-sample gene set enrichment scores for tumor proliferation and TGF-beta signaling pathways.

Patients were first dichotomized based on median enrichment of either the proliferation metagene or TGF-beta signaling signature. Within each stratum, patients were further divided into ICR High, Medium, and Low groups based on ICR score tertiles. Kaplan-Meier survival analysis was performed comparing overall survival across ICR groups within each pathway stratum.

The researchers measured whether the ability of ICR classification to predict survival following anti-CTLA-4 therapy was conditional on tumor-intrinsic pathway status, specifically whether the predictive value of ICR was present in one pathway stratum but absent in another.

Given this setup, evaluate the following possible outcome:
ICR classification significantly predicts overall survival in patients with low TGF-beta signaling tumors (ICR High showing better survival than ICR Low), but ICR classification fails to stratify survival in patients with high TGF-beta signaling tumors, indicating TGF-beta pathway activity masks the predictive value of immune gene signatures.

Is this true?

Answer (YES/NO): YES